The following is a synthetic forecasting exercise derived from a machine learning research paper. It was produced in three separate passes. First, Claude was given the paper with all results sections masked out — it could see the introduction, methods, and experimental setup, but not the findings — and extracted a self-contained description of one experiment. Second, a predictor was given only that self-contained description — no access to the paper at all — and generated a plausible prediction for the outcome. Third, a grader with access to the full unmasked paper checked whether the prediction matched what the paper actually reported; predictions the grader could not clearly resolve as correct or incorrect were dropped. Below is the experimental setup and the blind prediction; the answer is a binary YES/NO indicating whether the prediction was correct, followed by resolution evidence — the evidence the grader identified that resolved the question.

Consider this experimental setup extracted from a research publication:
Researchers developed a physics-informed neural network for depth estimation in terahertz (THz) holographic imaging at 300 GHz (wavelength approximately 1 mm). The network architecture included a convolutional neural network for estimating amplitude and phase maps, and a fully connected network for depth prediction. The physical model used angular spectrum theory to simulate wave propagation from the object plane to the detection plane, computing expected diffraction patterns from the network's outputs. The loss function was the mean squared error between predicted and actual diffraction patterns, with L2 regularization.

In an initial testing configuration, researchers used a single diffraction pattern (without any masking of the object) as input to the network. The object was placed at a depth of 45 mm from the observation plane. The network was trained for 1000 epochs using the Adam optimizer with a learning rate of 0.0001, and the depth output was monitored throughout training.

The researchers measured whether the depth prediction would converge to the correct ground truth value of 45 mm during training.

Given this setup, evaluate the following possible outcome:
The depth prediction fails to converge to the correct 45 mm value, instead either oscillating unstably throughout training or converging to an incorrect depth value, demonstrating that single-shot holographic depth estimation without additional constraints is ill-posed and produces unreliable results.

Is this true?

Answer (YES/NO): YES